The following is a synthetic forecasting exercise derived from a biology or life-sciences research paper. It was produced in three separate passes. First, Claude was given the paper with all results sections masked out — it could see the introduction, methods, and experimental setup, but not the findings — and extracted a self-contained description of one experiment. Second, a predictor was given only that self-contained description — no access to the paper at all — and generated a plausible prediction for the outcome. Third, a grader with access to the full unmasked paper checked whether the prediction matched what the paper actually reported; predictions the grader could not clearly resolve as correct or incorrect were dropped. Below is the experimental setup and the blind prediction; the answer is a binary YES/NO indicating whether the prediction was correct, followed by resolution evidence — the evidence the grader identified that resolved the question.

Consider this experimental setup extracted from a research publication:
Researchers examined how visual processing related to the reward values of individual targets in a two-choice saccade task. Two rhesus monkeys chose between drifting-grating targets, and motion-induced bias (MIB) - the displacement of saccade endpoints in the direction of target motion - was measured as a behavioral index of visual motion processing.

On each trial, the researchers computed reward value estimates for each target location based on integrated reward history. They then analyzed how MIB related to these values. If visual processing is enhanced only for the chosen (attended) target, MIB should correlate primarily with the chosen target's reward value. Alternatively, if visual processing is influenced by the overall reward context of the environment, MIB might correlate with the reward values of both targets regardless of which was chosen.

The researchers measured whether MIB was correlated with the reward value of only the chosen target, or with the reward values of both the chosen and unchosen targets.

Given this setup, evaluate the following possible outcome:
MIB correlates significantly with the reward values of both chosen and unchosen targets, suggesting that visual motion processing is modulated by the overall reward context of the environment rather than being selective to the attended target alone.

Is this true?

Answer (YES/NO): YES